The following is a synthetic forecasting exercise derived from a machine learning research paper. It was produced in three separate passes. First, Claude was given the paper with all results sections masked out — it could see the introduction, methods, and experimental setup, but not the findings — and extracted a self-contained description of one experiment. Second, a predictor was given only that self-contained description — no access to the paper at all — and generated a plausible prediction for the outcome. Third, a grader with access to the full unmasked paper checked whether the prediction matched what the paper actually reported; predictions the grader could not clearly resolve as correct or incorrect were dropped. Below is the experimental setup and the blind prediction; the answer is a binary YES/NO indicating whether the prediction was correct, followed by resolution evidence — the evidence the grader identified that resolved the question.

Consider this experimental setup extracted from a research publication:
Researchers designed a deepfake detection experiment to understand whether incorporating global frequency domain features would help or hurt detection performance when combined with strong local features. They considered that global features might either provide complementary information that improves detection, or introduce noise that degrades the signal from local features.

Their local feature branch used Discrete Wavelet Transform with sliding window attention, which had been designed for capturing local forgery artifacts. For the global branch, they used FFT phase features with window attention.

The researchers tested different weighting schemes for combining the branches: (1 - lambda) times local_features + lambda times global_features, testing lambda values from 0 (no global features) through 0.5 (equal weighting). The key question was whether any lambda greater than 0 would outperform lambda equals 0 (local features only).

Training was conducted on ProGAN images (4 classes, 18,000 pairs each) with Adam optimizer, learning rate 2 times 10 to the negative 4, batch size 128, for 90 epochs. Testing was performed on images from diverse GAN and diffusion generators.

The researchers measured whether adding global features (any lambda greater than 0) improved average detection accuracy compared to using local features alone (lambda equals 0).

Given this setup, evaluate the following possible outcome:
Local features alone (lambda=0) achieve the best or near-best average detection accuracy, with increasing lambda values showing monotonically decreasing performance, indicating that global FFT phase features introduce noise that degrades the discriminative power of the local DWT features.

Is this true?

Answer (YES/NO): NO